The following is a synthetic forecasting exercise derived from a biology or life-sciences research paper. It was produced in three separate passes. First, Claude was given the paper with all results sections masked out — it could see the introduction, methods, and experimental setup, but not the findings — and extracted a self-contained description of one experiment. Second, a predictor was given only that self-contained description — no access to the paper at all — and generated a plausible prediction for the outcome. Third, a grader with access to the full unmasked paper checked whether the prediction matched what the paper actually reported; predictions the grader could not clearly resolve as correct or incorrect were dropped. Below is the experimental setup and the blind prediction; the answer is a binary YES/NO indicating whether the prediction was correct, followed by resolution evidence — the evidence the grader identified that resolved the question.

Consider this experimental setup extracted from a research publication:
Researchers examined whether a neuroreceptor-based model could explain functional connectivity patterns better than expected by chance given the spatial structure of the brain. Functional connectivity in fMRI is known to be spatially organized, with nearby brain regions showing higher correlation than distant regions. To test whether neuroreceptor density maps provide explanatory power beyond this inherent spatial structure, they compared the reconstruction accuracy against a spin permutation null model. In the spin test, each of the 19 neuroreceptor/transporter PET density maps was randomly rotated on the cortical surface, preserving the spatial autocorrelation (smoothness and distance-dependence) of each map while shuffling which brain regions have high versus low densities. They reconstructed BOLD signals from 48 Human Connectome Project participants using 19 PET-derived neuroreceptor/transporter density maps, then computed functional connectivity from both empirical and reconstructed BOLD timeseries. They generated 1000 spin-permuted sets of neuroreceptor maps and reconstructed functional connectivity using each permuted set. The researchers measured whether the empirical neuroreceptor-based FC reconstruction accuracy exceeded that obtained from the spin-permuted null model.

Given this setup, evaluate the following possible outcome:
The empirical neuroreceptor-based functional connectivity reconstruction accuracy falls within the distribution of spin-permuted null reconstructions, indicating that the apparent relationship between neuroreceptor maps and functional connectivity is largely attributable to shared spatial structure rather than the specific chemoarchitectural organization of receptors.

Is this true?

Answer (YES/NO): NO